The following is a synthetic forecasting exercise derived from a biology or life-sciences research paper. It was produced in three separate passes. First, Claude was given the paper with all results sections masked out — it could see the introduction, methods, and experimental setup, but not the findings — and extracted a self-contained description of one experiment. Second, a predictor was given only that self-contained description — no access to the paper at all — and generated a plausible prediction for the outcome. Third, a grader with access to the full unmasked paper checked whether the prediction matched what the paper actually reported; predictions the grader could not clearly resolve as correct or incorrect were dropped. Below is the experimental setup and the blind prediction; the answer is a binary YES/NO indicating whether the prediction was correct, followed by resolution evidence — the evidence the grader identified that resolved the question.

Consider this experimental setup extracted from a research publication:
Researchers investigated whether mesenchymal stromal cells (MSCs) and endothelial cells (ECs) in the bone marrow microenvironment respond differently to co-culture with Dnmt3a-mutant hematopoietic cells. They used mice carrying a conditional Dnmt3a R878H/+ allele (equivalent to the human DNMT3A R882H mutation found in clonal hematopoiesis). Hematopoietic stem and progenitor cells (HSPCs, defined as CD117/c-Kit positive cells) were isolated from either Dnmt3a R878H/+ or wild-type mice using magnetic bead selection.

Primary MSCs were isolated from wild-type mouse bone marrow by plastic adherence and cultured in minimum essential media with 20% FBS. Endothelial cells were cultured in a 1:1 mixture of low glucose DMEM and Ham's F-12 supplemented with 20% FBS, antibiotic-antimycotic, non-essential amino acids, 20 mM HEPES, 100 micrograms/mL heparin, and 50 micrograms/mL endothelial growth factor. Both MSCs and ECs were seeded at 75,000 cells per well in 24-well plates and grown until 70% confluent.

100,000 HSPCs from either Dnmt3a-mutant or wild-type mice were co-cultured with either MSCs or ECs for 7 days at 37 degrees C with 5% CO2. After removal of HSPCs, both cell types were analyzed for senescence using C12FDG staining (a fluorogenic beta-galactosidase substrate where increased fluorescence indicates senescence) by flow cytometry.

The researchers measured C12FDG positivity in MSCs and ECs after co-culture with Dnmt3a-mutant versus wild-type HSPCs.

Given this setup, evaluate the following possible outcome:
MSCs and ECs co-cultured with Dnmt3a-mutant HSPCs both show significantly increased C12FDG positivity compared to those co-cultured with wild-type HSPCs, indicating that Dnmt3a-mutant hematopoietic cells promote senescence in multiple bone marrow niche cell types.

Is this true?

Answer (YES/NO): NO